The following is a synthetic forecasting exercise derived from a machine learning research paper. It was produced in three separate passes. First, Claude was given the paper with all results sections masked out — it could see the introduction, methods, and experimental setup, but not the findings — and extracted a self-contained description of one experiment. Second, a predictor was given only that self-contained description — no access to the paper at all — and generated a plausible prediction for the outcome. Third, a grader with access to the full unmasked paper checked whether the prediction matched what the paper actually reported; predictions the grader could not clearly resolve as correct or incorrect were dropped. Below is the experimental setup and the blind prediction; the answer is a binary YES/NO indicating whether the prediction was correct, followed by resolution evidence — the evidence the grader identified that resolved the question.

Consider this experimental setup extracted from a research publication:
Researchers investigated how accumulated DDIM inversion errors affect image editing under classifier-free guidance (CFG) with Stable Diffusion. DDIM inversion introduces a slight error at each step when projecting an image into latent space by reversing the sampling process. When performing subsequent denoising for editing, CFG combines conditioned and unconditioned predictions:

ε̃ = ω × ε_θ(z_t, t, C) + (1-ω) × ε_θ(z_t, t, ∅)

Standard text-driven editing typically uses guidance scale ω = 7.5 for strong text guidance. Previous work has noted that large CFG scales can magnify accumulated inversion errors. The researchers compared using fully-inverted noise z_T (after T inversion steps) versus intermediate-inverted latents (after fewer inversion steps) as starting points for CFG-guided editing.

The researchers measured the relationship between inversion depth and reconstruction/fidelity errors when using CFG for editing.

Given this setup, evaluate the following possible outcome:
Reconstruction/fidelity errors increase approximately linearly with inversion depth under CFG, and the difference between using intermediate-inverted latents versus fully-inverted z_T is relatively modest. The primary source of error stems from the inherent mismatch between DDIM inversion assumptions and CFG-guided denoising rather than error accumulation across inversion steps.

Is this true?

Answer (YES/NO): NO